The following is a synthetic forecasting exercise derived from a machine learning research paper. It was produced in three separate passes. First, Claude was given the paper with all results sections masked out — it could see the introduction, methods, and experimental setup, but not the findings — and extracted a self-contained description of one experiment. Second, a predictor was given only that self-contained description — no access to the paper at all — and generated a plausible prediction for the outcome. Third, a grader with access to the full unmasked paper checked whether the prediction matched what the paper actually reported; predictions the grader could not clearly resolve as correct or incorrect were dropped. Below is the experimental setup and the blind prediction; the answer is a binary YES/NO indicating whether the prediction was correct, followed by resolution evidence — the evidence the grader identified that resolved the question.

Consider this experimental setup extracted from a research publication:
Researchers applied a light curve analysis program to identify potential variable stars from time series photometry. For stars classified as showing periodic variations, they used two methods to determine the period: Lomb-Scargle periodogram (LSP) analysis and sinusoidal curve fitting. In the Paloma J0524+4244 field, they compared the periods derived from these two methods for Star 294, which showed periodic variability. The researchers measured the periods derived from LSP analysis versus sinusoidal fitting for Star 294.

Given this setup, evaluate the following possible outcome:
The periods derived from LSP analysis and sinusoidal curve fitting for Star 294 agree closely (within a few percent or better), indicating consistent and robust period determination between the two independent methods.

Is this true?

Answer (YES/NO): YES